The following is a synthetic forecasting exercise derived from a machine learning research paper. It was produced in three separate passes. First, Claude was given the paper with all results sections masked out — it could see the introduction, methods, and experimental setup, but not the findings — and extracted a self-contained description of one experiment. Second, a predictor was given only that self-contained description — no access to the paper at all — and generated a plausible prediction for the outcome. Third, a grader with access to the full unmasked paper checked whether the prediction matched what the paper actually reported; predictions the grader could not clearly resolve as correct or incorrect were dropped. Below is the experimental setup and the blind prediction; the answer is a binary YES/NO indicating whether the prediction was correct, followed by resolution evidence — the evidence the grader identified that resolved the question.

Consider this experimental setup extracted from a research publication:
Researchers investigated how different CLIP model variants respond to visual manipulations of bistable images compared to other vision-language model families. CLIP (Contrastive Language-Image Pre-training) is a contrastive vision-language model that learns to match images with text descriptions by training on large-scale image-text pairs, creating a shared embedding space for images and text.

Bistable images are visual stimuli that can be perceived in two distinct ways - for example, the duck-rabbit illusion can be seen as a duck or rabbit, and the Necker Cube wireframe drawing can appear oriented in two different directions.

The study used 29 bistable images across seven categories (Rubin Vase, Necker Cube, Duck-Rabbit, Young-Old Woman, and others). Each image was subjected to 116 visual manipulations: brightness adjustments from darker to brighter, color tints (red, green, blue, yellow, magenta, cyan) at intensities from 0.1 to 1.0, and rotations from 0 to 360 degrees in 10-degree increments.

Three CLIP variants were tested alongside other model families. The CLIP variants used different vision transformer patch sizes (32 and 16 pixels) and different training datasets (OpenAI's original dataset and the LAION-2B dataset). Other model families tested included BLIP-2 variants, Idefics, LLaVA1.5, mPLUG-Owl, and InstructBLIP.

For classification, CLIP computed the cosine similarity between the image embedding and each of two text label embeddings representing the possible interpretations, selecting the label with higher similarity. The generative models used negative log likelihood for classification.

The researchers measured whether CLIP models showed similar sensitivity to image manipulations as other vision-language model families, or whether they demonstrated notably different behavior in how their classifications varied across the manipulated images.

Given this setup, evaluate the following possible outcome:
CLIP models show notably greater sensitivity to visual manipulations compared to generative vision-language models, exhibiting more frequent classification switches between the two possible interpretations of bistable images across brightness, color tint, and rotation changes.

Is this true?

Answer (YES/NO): YES